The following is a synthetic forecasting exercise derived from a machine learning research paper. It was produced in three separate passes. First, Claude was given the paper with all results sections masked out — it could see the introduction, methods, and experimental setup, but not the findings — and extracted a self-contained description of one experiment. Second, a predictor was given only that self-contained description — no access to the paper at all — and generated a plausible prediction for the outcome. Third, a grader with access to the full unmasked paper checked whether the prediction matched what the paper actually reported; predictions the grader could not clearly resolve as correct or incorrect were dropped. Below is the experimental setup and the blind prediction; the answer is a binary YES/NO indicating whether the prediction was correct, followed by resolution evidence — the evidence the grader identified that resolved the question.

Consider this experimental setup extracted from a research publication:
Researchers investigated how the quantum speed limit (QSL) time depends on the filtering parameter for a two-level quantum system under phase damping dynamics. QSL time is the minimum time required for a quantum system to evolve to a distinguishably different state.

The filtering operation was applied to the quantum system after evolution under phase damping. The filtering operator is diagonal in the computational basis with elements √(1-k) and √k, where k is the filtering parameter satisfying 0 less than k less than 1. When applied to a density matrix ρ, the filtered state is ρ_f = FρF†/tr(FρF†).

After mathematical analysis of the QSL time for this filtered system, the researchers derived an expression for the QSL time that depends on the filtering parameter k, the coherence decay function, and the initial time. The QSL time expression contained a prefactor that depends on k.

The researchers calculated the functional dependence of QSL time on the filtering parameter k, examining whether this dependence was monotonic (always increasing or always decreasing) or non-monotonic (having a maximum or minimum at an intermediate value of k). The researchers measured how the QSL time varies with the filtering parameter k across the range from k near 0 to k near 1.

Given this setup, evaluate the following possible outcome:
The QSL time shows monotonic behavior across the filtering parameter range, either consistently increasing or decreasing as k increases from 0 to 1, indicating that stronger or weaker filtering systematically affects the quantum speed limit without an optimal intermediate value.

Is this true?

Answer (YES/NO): NO